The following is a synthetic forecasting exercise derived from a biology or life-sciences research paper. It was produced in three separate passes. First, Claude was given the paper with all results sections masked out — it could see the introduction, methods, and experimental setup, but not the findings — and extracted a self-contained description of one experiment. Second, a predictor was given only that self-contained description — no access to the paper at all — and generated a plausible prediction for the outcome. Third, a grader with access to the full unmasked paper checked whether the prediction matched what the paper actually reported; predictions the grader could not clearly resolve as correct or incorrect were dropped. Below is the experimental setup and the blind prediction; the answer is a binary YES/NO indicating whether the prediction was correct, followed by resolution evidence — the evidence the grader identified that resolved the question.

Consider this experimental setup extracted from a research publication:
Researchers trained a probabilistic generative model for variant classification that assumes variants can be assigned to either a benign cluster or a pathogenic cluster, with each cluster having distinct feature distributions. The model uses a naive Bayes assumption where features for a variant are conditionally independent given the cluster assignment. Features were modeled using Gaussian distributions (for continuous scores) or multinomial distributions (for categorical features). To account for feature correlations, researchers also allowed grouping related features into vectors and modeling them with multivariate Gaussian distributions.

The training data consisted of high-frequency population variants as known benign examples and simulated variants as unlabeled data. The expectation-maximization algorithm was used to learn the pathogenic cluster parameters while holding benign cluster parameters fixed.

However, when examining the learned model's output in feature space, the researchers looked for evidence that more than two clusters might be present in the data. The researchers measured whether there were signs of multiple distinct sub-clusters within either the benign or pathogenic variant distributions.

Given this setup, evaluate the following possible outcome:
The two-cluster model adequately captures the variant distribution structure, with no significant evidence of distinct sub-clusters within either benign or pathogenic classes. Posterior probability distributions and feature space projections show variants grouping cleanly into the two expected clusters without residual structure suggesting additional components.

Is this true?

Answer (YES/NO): NO